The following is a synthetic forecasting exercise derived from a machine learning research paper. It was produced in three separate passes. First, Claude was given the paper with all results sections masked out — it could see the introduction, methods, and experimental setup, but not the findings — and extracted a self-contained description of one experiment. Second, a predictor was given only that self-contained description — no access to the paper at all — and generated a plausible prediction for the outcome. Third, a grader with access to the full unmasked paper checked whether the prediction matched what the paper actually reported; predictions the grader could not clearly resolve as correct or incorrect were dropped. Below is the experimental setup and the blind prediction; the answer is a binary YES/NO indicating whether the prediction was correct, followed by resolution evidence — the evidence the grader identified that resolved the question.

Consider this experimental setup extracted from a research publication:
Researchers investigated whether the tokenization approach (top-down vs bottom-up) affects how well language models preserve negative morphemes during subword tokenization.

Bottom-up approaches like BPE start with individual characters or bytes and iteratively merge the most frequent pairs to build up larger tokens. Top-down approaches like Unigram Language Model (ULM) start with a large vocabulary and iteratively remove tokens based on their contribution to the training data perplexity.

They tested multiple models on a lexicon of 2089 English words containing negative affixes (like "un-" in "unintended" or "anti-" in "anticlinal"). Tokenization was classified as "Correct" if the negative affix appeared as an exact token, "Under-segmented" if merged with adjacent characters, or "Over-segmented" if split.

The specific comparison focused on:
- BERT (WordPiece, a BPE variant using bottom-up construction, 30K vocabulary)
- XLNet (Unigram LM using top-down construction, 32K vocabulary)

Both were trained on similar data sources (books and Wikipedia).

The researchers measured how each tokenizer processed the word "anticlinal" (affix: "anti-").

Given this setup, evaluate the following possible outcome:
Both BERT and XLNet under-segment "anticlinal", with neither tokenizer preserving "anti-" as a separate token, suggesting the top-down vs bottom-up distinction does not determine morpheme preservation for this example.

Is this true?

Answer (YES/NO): NO